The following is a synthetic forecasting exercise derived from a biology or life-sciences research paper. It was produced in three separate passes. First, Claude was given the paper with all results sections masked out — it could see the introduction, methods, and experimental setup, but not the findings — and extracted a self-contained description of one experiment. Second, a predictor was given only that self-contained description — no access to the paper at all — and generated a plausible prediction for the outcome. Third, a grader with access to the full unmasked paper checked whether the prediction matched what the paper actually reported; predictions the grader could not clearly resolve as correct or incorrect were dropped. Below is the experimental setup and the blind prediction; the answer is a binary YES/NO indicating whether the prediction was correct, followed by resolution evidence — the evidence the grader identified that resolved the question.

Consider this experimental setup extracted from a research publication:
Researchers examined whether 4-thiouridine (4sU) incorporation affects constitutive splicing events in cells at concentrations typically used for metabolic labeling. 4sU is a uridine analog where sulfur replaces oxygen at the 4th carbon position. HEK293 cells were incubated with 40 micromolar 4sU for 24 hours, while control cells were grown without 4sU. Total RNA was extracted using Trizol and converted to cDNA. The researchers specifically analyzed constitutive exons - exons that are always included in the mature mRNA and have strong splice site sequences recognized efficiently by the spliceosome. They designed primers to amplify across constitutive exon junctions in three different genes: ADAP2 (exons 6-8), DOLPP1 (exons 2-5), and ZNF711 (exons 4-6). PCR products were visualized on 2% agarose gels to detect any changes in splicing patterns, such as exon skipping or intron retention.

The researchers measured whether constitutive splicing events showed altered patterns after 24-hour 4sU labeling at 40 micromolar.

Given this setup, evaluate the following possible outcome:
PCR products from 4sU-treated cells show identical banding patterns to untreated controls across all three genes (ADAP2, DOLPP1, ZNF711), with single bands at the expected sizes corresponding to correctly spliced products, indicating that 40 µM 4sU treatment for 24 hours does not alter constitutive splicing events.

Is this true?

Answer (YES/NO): YES